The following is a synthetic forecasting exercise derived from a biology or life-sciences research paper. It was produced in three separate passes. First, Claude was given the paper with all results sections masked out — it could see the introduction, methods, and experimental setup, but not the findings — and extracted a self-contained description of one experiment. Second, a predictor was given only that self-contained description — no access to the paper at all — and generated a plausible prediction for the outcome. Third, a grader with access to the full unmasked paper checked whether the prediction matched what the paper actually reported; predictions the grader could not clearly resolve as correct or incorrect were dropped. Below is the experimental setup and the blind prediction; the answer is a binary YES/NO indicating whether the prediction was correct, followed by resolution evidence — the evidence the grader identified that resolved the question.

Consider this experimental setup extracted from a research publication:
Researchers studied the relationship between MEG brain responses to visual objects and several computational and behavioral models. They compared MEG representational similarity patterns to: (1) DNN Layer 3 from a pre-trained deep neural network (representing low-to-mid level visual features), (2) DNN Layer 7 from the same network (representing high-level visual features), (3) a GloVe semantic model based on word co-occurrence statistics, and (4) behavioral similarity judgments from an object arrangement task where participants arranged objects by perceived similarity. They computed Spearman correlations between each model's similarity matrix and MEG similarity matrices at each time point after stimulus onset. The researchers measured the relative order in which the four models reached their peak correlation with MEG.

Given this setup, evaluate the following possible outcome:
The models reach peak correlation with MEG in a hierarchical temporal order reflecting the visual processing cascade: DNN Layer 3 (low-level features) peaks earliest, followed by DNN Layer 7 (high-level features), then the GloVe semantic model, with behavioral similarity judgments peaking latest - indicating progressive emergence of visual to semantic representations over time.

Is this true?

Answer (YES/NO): NO